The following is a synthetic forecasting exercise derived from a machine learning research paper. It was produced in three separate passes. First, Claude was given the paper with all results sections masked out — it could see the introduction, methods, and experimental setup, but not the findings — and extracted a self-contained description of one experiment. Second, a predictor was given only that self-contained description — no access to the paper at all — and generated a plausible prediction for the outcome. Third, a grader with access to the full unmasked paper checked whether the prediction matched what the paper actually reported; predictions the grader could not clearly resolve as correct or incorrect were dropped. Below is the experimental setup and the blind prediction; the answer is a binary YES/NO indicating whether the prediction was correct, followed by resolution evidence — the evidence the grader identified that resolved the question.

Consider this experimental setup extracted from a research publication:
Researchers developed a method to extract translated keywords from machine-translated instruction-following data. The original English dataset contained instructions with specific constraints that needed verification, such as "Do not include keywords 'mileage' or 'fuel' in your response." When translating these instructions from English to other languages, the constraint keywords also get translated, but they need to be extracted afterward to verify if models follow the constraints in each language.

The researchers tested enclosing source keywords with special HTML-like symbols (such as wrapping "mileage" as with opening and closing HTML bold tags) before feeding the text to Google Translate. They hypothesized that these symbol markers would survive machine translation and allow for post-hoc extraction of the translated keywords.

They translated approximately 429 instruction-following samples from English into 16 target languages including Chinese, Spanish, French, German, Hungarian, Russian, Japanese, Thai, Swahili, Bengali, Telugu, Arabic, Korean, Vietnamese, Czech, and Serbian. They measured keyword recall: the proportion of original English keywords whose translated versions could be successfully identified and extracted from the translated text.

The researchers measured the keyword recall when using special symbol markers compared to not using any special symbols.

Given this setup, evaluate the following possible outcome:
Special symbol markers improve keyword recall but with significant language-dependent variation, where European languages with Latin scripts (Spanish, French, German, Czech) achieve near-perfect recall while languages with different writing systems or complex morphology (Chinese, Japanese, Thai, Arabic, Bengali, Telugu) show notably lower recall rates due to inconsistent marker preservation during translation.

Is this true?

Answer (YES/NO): NO